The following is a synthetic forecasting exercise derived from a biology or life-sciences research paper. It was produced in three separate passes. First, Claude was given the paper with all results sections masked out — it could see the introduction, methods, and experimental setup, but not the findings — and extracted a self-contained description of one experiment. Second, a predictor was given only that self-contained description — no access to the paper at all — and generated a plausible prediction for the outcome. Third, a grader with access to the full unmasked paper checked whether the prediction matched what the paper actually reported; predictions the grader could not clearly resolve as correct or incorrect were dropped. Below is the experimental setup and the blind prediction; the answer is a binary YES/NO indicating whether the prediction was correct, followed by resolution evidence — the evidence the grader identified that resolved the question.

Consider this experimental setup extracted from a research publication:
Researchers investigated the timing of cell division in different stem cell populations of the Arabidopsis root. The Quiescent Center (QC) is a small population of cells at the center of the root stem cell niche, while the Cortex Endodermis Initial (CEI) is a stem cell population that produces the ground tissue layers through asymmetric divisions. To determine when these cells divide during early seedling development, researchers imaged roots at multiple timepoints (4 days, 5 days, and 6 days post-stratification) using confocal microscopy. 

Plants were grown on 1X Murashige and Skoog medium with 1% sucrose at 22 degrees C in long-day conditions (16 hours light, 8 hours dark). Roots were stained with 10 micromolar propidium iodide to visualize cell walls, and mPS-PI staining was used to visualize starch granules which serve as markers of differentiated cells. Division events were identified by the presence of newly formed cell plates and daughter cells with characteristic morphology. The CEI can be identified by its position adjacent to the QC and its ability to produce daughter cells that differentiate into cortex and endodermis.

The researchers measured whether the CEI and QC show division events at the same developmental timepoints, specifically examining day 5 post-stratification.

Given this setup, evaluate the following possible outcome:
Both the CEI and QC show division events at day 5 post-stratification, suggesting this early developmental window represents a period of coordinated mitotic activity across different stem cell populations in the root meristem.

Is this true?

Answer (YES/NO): NO